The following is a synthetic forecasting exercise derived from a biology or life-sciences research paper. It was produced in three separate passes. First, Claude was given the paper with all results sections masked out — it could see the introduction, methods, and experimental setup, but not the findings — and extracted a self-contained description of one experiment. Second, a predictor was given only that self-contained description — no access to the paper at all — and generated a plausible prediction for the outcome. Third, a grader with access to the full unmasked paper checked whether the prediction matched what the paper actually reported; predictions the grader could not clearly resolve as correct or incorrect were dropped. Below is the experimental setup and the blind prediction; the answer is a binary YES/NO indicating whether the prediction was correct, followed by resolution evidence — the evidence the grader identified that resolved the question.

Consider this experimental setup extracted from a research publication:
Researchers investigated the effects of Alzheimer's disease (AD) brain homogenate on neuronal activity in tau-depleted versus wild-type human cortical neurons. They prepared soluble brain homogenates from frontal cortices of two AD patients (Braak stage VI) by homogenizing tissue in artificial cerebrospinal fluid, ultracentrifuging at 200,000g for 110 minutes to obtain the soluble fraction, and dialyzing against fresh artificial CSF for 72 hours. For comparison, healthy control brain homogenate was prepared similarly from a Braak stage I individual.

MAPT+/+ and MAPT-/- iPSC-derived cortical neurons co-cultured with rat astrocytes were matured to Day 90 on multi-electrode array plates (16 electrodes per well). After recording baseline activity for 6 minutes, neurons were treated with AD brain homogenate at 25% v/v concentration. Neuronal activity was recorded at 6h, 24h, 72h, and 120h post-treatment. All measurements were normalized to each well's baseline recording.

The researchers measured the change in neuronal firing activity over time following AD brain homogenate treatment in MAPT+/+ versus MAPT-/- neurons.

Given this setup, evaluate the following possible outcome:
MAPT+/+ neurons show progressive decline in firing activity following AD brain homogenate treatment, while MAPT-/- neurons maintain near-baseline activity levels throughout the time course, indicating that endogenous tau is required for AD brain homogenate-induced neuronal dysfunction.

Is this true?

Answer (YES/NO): NO